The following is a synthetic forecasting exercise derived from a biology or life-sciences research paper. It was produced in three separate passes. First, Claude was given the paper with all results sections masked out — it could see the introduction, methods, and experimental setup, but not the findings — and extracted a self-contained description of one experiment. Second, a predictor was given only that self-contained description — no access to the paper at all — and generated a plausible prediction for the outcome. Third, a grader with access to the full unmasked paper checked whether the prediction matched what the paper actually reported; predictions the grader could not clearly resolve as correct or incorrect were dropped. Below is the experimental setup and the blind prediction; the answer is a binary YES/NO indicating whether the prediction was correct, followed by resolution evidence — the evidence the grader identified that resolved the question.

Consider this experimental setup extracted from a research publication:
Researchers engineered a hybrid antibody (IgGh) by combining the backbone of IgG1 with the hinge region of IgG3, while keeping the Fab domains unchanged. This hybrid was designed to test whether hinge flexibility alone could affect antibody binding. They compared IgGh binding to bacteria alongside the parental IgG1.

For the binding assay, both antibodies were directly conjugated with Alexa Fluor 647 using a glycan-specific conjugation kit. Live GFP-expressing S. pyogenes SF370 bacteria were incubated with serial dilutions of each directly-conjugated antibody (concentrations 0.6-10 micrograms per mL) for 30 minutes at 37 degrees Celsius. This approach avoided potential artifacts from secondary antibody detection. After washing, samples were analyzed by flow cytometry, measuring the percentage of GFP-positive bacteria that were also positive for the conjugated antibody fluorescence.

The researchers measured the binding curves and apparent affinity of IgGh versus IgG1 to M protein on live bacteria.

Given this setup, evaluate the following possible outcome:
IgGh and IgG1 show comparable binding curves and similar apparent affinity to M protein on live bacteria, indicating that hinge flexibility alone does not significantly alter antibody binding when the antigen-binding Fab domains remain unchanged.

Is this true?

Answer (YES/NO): YES